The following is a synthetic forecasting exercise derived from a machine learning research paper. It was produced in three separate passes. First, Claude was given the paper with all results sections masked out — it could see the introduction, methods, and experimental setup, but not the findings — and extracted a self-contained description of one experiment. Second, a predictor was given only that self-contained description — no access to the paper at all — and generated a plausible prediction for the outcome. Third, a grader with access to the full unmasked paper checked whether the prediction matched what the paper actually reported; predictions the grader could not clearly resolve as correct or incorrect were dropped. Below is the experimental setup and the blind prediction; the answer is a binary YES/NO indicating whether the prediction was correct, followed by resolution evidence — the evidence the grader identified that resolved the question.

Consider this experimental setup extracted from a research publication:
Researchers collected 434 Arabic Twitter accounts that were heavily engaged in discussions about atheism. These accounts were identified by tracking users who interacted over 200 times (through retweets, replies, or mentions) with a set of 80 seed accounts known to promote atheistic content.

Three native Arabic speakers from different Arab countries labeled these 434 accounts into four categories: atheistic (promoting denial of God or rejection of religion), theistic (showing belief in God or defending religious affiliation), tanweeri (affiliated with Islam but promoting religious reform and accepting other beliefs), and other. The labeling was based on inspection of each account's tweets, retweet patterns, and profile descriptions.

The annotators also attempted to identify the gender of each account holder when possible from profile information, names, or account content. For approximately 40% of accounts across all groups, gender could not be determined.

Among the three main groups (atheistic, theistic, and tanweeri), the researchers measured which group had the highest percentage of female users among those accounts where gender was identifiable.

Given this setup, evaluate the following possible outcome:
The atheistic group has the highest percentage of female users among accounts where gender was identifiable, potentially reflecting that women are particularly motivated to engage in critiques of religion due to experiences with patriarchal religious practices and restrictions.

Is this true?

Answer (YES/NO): NO